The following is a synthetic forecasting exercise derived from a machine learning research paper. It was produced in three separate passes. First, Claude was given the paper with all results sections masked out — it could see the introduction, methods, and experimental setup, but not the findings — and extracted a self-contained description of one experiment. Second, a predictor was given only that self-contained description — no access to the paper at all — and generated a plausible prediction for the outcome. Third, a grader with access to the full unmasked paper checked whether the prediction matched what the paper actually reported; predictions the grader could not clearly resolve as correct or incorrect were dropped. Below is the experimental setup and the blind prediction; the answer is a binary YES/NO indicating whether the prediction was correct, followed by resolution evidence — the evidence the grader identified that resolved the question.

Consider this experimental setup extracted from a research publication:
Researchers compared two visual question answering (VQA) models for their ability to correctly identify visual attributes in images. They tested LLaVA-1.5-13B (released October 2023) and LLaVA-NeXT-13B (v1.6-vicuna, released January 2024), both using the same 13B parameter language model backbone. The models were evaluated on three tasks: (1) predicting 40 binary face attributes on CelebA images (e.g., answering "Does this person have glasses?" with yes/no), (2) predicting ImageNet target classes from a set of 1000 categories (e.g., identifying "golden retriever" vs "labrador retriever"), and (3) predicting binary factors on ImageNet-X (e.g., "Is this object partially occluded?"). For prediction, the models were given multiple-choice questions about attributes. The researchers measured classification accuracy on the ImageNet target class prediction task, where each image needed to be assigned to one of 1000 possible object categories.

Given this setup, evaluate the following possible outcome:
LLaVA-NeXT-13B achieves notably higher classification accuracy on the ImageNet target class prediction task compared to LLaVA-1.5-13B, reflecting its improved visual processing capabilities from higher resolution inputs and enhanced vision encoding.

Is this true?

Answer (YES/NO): NO